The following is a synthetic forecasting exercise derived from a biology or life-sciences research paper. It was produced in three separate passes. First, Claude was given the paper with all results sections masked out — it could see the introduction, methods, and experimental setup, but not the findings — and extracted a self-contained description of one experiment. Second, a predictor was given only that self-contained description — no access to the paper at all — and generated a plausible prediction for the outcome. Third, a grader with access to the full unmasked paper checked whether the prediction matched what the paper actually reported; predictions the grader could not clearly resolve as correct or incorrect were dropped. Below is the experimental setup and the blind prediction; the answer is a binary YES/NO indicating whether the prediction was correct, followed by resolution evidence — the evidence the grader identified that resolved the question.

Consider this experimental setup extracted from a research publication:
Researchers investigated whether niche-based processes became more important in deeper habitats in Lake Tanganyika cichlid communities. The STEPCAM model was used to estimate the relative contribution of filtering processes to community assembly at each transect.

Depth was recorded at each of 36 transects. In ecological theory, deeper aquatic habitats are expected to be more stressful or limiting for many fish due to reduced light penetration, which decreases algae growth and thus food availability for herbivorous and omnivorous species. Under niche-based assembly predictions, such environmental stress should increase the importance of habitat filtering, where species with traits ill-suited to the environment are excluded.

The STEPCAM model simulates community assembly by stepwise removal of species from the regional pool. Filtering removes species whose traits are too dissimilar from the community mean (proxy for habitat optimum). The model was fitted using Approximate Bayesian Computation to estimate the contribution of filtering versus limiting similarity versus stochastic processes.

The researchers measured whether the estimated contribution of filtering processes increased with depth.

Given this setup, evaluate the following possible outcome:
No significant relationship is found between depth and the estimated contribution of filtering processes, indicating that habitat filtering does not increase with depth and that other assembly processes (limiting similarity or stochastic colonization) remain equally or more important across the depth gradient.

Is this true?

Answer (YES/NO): YES